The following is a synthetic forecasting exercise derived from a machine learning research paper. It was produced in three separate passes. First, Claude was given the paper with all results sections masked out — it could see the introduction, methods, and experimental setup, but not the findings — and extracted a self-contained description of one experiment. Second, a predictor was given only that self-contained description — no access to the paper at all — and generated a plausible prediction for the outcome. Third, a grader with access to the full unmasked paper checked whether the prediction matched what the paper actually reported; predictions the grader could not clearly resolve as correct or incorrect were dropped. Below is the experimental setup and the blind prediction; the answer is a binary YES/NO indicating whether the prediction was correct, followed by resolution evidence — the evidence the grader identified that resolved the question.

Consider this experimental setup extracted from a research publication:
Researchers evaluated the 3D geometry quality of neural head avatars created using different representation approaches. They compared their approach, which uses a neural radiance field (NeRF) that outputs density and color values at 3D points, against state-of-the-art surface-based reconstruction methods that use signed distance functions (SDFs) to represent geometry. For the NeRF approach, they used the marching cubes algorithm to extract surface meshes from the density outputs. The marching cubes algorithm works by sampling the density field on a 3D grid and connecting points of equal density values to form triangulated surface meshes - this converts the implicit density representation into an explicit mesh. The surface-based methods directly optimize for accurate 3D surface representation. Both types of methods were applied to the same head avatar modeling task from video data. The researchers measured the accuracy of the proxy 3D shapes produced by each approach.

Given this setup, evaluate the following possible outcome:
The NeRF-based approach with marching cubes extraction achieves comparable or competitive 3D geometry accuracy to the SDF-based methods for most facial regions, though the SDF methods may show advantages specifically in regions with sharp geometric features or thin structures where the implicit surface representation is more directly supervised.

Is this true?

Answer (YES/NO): NO